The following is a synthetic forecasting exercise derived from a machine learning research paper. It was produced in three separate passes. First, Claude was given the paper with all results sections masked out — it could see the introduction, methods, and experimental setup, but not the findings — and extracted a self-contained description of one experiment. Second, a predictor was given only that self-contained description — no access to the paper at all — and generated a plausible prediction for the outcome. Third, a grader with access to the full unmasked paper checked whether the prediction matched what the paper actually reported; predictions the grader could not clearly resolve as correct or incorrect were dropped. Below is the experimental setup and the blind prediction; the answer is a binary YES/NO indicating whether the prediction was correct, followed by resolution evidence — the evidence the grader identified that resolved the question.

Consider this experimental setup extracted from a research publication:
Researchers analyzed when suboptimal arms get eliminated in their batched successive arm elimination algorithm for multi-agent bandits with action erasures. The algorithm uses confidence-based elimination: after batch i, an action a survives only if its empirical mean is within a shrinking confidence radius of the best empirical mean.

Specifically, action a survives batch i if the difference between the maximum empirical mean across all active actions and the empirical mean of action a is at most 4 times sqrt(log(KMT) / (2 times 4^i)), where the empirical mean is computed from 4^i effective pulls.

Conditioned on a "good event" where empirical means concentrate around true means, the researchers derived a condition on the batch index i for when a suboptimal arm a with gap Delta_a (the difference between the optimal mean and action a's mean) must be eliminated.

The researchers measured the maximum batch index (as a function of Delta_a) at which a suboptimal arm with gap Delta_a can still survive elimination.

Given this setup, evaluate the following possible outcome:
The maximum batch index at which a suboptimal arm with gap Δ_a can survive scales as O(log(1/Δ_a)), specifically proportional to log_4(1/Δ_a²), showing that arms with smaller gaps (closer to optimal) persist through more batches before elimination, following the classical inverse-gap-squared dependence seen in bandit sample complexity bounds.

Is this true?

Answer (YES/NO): NO